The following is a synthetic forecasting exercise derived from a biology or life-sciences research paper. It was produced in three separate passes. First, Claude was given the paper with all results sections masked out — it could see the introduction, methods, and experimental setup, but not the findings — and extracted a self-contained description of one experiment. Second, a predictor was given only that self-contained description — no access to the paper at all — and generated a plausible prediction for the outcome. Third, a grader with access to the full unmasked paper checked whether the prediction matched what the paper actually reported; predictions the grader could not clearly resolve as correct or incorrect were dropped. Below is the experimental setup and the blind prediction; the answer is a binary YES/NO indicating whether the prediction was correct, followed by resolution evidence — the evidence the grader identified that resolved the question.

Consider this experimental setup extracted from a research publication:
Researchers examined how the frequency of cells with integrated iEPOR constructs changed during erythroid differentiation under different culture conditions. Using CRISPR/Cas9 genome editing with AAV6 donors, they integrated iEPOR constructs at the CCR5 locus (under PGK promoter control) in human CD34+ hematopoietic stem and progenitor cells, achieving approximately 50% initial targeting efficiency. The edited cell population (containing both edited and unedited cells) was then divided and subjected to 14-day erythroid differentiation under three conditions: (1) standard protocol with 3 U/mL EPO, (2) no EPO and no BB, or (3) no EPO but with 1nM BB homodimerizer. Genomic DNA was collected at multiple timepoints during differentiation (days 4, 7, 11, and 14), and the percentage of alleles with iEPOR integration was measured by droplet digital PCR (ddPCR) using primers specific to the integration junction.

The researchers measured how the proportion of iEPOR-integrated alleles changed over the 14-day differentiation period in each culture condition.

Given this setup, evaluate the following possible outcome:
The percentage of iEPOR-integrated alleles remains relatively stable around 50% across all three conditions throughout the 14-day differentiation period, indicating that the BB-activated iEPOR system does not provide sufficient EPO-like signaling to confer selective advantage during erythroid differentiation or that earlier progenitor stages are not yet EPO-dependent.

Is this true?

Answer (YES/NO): NO